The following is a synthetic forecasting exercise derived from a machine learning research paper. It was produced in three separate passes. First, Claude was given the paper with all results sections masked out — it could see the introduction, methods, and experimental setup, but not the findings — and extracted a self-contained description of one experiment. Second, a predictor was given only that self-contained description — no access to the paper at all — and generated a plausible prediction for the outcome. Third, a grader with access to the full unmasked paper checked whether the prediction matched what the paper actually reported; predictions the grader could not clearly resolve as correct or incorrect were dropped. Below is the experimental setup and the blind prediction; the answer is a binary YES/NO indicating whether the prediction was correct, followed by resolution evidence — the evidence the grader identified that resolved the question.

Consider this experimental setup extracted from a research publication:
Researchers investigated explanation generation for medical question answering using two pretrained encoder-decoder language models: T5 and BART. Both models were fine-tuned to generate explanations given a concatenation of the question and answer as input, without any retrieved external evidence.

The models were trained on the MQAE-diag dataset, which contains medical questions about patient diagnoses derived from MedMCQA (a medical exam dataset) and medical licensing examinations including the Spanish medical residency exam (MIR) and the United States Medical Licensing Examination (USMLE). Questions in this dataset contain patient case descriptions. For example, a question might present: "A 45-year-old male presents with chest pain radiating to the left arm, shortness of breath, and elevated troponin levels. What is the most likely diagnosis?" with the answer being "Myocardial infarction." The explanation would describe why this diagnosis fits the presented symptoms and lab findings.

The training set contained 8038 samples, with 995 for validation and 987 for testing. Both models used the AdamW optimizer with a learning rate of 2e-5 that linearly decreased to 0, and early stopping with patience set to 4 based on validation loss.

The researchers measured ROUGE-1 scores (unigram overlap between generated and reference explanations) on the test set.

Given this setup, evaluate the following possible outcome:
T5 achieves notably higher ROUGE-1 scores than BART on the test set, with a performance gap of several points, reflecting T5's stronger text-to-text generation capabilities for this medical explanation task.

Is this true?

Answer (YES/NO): NO